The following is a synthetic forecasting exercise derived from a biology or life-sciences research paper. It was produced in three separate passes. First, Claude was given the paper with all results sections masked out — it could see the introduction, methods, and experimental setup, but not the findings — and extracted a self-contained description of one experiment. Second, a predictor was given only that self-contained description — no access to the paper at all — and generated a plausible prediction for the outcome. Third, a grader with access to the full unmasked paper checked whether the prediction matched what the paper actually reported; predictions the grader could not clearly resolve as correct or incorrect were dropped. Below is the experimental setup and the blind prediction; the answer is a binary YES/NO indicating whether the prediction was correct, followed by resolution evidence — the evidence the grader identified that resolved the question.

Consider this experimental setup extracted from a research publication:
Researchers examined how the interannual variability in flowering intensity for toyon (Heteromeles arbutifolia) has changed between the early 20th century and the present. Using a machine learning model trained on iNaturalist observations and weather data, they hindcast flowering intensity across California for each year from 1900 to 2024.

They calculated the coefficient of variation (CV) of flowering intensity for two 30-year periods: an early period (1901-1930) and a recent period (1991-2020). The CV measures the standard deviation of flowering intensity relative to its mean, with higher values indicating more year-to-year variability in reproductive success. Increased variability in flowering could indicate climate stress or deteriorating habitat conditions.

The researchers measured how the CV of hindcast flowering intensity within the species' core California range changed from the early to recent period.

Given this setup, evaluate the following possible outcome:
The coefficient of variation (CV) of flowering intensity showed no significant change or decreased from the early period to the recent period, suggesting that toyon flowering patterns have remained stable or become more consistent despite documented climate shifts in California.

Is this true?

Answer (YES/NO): NO